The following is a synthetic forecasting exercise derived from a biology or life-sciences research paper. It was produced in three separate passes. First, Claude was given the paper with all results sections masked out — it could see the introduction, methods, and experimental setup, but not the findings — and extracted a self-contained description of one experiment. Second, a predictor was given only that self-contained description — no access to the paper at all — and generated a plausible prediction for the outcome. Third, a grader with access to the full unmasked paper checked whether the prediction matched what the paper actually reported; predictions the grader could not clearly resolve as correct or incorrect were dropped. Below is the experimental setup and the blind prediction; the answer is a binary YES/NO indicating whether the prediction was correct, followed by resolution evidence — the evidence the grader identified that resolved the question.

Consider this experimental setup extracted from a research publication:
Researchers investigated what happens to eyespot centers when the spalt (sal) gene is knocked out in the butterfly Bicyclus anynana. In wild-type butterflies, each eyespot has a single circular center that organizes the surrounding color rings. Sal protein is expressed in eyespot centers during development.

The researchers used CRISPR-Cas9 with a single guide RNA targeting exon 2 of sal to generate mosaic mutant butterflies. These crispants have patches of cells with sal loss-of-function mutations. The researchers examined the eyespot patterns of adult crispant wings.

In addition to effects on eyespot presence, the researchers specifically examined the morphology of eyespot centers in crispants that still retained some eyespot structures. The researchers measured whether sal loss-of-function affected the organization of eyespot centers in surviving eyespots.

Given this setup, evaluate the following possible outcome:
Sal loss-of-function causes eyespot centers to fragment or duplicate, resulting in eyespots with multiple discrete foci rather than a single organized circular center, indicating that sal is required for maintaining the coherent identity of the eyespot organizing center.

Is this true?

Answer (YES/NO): YES